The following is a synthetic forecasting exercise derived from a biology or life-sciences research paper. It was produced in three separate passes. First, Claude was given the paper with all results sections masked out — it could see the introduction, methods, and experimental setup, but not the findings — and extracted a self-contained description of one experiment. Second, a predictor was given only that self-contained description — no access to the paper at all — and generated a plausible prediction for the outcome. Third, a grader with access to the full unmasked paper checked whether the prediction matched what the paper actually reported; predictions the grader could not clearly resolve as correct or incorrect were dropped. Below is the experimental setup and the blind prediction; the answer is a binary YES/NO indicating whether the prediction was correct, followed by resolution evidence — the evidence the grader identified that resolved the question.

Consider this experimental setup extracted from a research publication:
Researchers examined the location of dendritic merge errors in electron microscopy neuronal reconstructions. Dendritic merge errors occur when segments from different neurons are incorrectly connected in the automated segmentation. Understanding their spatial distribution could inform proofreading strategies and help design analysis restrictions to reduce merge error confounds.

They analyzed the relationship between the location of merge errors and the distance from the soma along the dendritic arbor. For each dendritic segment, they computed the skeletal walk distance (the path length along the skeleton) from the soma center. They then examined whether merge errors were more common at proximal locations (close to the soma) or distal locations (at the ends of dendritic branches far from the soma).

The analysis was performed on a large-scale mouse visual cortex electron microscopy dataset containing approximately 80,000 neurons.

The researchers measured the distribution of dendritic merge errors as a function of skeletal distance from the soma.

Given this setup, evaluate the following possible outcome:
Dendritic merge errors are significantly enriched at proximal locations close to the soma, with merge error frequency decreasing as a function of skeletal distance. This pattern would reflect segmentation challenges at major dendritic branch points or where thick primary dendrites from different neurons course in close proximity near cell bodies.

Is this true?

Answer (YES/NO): NO